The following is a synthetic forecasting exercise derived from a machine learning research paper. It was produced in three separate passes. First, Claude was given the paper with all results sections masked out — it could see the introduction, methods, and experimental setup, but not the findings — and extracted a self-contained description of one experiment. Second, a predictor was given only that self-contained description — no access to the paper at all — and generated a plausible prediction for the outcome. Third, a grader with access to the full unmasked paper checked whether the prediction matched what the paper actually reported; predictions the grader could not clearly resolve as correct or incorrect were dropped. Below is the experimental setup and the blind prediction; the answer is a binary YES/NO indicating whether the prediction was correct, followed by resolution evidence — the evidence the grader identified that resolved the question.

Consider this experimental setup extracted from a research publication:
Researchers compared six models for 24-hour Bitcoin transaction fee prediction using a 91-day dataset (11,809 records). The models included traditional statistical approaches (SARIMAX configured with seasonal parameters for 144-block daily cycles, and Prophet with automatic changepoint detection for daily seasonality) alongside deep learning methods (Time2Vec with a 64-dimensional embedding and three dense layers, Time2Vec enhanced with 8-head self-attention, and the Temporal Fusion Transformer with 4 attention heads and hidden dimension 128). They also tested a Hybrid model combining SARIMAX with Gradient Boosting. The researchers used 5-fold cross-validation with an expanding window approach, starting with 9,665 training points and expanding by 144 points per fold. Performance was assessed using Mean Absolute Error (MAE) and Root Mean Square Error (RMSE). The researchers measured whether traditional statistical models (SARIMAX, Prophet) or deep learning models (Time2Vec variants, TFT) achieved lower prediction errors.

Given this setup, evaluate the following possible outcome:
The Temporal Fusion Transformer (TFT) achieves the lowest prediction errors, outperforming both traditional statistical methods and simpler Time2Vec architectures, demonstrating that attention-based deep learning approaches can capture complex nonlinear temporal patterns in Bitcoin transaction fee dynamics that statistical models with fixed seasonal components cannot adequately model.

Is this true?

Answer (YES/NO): NO